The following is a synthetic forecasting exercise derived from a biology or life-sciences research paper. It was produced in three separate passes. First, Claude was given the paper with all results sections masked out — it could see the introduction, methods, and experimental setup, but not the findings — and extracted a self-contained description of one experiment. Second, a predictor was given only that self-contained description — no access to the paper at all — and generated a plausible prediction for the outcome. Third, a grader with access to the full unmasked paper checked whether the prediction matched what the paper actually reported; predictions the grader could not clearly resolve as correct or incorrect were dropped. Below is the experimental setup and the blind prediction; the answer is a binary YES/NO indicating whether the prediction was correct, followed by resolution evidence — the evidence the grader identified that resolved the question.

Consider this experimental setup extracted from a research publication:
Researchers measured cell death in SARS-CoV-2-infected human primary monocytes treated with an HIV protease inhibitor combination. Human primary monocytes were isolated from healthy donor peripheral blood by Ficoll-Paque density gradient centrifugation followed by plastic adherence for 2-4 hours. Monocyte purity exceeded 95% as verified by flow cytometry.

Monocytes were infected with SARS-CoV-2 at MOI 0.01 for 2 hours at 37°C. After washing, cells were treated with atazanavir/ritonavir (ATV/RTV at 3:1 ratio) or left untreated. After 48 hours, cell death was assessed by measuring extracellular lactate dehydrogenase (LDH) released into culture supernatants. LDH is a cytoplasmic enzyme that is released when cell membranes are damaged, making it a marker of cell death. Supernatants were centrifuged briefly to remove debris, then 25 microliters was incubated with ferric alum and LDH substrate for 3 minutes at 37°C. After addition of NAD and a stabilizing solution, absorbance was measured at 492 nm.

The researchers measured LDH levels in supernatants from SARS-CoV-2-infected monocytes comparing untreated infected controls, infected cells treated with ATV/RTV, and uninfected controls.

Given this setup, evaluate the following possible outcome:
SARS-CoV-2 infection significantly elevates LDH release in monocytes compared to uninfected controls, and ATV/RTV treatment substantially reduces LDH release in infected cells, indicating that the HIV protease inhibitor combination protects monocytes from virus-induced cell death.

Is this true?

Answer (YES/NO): YES